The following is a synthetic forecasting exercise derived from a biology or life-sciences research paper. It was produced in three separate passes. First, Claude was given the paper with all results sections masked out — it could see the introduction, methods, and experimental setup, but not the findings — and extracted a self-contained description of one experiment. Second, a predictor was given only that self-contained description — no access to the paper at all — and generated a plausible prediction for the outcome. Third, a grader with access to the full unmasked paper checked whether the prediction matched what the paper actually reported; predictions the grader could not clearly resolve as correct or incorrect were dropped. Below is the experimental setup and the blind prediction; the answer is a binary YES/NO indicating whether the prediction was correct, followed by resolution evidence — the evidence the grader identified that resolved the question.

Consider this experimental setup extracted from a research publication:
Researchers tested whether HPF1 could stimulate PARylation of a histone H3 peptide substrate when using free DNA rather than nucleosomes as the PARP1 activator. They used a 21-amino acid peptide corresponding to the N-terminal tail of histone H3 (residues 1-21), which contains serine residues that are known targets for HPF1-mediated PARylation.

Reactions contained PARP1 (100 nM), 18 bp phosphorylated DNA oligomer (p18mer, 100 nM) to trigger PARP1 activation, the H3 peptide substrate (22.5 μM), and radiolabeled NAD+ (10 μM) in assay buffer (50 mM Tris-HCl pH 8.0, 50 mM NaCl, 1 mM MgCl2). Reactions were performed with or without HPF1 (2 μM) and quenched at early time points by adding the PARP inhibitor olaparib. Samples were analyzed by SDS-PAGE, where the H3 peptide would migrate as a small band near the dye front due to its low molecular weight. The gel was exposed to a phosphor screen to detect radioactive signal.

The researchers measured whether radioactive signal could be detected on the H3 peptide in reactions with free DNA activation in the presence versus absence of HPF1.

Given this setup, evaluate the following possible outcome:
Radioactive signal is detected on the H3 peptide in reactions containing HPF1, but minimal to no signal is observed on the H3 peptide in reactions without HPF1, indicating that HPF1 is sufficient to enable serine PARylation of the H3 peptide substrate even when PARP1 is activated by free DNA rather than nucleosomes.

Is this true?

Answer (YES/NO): YES